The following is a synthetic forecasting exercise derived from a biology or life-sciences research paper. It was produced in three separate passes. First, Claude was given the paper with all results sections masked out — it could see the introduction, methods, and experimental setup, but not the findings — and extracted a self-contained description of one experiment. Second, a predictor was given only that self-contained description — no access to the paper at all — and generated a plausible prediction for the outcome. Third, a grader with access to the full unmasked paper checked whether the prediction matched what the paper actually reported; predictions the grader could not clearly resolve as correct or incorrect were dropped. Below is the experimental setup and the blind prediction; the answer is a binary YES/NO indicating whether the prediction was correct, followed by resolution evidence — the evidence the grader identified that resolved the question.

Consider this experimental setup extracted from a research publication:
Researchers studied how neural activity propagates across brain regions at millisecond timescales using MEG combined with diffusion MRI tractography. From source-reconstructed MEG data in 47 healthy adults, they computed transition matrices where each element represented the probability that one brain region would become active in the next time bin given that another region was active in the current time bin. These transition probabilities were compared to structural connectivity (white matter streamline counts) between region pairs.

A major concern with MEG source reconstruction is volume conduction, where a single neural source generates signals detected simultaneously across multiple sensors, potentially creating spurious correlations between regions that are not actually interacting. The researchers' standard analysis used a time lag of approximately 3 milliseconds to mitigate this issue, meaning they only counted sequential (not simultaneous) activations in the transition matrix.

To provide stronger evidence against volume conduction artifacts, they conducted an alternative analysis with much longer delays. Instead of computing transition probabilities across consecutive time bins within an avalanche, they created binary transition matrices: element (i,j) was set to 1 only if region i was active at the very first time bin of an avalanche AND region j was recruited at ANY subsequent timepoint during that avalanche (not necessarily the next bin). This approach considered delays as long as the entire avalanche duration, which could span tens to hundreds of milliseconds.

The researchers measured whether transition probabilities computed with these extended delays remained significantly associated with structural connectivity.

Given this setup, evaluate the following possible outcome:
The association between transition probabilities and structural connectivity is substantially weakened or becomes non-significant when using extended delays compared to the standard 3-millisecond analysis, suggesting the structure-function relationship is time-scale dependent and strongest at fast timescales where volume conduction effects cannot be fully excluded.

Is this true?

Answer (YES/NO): NO